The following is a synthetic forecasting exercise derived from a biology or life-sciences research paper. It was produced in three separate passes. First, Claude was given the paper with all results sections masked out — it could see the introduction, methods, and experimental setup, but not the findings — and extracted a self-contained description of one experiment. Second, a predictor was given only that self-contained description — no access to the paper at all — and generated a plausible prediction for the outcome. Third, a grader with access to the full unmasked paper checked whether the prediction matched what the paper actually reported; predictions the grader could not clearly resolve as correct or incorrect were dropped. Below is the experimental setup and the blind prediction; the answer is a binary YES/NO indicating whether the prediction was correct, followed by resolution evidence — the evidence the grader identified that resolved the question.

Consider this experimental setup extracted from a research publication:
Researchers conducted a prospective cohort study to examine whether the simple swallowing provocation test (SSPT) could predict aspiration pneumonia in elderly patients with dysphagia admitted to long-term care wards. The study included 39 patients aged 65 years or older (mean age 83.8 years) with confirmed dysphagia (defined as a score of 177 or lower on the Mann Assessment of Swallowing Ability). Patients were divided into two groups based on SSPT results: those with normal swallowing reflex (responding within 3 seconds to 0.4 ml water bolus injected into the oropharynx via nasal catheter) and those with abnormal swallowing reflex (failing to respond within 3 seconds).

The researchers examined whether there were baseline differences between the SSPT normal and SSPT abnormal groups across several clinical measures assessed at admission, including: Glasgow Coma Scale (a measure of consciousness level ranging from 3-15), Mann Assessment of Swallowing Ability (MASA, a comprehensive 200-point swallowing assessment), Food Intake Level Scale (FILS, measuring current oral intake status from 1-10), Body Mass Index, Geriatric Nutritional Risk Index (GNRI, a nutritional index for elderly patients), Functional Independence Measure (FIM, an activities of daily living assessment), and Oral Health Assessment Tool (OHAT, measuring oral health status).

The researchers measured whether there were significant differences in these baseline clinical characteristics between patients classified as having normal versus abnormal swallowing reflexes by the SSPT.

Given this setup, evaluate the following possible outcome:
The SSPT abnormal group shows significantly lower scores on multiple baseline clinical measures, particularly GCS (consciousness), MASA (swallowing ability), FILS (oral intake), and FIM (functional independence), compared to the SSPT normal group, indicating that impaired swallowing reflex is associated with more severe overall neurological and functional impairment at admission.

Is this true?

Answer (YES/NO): NO